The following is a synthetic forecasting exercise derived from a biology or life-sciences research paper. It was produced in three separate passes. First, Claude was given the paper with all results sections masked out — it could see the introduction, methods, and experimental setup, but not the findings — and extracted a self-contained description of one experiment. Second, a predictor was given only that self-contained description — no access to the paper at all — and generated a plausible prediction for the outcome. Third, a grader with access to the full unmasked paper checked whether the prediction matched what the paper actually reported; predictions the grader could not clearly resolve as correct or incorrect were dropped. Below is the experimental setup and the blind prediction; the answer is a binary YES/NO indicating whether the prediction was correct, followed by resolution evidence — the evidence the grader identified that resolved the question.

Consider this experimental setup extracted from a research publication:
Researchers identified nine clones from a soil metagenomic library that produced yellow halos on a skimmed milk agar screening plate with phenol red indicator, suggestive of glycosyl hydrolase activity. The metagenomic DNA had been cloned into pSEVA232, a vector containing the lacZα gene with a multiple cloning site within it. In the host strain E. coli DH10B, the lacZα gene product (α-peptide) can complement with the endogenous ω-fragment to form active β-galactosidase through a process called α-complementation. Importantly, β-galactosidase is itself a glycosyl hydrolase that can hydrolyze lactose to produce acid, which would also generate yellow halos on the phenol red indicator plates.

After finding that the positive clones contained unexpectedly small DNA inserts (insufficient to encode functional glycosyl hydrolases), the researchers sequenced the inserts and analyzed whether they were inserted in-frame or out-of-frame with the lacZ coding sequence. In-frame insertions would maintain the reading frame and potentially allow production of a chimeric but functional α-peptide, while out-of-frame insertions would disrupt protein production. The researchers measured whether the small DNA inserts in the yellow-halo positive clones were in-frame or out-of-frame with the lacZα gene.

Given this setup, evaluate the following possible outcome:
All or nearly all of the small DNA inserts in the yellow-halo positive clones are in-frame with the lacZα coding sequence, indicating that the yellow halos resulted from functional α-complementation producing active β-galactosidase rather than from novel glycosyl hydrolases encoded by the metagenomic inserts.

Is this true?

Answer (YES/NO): YES